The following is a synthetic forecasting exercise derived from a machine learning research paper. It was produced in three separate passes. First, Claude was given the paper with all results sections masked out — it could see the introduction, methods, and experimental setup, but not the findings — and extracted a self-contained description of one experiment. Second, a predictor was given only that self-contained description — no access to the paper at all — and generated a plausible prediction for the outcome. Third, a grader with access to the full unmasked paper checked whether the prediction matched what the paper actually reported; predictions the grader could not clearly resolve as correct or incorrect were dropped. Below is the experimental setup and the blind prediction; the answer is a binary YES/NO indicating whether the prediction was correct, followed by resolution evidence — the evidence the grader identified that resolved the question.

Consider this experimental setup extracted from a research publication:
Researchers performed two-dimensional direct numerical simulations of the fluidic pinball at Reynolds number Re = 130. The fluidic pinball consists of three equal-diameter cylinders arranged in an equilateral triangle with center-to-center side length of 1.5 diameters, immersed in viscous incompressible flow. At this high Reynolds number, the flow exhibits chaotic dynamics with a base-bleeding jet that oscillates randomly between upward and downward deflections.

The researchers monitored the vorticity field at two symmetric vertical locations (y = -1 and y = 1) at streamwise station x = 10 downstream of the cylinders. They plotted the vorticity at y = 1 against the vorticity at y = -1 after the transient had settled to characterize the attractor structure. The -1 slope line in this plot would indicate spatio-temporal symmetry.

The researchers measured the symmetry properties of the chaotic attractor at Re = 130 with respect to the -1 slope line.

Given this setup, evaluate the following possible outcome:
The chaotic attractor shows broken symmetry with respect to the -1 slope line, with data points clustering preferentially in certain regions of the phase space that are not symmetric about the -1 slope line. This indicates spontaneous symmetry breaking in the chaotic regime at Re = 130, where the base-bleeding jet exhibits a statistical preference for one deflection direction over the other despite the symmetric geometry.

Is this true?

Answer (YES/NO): NO